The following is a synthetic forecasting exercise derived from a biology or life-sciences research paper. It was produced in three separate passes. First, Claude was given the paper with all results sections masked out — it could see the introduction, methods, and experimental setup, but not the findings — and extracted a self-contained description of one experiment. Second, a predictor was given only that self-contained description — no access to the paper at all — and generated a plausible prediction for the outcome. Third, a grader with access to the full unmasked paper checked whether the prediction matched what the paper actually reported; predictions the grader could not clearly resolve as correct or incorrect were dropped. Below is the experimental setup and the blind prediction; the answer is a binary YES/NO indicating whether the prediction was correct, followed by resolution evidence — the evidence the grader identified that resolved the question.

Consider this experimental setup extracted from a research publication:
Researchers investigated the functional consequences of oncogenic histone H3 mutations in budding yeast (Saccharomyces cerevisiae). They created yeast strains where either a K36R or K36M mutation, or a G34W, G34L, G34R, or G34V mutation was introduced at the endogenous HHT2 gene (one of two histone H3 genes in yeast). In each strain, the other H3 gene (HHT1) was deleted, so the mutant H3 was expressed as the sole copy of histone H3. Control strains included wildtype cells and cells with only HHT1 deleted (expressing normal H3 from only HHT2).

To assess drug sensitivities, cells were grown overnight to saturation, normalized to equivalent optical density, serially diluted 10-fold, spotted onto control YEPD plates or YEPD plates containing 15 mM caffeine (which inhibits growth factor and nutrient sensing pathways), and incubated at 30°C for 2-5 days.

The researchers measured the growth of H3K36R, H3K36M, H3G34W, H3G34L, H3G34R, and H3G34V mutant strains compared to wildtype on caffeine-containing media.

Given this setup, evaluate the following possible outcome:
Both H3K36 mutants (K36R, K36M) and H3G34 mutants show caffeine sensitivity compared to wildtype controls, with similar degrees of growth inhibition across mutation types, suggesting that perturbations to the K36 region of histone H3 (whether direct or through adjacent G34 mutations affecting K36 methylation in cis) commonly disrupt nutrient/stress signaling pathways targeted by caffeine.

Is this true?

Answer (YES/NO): NO